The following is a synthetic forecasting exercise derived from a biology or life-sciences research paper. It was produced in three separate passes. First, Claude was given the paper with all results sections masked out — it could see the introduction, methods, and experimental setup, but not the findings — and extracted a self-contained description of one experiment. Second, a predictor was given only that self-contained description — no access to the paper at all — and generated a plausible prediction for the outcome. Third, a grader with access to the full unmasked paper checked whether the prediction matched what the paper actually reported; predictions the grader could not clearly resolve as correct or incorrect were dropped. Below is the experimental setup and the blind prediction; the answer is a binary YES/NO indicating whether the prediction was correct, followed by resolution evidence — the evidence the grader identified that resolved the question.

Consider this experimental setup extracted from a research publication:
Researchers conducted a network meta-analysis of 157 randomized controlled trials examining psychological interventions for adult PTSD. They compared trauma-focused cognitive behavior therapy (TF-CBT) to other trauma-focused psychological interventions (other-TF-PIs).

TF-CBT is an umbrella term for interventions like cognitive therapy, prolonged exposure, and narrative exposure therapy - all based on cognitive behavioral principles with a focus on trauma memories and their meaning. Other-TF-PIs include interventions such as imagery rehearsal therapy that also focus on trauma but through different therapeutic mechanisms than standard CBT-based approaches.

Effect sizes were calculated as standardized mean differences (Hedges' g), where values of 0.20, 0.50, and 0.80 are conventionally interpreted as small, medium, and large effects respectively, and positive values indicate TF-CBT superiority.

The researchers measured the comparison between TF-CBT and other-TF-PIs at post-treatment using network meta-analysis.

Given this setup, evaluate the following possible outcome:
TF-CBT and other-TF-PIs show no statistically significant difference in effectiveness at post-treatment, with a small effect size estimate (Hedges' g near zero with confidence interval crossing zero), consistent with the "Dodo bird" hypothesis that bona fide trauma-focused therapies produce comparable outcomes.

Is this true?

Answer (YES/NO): NO